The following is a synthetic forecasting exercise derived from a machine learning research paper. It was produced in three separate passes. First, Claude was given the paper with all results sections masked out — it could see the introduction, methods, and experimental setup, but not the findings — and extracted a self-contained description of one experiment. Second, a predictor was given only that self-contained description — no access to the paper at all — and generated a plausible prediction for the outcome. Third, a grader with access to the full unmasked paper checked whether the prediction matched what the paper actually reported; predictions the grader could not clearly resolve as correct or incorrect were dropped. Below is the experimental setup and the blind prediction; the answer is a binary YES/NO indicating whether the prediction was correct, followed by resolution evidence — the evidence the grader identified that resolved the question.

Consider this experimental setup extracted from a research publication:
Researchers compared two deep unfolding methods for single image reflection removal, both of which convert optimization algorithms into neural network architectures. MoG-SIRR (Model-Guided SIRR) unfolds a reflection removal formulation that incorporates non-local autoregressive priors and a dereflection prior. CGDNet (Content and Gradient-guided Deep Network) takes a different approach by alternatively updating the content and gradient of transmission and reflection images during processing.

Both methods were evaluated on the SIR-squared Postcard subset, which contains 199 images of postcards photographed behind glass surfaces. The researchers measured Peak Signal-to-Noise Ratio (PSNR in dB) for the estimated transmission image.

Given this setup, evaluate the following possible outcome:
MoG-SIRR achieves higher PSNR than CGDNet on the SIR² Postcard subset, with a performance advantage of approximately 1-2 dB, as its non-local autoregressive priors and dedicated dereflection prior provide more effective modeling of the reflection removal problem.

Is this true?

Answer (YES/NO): NO